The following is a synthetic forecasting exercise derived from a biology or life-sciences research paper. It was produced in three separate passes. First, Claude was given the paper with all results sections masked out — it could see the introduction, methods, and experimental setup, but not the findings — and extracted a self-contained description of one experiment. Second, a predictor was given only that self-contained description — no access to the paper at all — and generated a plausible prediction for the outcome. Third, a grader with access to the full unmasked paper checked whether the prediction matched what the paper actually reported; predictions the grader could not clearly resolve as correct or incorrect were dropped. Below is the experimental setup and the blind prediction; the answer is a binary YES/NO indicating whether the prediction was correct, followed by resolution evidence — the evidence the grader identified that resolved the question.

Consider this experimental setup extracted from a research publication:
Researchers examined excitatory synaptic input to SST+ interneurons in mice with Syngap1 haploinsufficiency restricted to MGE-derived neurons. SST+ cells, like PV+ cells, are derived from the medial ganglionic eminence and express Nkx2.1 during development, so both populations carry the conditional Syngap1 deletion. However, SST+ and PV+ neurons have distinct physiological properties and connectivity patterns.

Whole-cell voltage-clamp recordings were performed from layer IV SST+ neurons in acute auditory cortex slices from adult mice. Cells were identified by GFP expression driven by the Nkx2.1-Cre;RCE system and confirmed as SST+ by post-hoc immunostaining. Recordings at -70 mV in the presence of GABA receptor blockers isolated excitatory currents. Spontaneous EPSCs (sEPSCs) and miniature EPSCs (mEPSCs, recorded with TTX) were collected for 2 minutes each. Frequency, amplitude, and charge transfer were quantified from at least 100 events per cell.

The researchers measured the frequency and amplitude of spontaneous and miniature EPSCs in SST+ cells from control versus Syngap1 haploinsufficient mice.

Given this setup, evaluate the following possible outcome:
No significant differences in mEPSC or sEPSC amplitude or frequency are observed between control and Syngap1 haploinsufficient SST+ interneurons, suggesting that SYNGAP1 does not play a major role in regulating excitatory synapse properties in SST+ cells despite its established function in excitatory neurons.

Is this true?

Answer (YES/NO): NO